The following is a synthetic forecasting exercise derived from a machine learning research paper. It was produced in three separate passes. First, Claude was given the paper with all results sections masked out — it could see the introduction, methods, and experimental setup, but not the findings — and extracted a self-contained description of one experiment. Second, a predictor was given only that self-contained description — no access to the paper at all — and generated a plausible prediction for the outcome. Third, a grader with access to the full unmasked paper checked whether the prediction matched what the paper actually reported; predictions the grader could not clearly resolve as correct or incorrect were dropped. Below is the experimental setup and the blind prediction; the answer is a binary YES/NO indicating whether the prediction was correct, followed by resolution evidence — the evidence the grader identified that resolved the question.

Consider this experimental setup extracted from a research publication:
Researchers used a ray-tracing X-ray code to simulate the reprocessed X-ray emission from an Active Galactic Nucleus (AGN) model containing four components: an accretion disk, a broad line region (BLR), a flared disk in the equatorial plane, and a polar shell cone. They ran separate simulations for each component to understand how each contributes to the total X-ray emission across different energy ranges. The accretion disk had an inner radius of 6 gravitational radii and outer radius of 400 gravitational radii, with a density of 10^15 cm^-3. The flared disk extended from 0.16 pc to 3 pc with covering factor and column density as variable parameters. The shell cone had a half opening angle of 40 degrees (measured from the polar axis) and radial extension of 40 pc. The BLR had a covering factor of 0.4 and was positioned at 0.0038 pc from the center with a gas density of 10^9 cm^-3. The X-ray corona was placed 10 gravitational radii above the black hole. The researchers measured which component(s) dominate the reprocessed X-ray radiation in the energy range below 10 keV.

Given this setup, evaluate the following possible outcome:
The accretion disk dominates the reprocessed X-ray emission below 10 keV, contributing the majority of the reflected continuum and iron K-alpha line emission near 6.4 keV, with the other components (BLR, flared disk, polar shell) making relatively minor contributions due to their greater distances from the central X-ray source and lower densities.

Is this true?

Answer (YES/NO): NO